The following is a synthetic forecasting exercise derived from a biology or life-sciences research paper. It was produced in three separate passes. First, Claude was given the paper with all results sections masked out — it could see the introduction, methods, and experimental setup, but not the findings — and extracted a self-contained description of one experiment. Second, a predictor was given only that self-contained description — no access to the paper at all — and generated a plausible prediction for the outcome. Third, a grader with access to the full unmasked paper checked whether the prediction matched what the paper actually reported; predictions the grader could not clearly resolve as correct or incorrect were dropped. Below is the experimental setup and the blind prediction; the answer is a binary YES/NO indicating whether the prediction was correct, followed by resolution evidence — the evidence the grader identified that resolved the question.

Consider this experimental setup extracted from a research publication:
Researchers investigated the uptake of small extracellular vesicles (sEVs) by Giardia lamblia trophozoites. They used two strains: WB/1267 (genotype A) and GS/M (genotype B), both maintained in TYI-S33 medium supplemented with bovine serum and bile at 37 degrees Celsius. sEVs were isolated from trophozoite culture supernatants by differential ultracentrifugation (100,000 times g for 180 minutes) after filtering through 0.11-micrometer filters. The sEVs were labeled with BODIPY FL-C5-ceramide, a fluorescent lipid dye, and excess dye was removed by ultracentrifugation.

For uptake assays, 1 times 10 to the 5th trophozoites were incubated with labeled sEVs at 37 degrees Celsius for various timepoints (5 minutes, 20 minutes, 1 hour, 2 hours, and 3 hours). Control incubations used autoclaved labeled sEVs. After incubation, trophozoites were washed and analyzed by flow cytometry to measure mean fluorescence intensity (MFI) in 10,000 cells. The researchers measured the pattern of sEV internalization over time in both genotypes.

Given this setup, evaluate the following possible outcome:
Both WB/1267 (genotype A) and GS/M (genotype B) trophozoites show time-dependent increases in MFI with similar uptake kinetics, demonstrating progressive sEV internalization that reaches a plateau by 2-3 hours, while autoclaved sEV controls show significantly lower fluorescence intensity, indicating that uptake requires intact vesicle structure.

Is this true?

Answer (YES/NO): YES